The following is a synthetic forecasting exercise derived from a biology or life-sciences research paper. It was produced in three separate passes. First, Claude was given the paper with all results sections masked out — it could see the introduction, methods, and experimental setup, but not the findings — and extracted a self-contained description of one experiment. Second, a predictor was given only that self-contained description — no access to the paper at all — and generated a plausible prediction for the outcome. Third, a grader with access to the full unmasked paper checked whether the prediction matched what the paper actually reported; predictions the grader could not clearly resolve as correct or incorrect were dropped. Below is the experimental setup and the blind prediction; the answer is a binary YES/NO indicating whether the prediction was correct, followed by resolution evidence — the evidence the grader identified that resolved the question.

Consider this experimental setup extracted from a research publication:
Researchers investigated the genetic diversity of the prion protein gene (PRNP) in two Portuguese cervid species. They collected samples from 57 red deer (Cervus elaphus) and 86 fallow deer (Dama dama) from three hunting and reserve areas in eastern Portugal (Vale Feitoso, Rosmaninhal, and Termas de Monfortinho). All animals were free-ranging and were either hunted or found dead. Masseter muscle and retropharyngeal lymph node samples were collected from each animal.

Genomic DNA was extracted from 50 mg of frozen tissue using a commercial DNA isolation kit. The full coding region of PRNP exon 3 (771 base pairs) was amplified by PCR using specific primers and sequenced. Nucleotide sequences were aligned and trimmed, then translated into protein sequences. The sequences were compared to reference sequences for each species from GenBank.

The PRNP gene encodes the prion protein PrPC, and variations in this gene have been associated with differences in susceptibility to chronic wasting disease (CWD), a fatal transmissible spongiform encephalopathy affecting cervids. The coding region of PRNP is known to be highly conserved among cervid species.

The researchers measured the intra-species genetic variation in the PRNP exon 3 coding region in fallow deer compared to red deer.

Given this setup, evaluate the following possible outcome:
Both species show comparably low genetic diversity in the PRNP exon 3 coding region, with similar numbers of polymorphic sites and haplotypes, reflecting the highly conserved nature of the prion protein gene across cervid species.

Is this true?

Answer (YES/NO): NO